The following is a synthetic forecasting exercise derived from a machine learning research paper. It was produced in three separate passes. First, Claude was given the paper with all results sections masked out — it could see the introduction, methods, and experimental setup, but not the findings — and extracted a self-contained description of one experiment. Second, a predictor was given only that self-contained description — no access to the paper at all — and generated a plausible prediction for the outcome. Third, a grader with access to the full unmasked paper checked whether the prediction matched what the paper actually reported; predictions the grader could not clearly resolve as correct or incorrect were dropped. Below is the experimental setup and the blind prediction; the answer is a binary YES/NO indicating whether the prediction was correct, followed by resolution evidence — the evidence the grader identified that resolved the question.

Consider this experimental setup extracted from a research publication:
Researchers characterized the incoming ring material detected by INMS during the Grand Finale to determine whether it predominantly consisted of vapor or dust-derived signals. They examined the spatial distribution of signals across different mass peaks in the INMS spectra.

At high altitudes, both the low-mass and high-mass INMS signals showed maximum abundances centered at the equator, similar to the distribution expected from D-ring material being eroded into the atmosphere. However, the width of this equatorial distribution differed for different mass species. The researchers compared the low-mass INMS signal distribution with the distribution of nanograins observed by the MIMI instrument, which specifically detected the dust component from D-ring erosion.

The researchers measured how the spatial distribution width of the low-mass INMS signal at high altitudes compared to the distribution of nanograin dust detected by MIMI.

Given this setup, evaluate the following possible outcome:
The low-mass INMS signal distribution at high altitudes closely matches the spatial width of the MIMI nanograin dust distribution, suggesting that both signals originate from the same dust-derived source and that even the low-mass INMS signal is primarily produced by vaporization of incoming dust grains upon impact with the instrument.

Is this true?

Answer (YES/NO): NO